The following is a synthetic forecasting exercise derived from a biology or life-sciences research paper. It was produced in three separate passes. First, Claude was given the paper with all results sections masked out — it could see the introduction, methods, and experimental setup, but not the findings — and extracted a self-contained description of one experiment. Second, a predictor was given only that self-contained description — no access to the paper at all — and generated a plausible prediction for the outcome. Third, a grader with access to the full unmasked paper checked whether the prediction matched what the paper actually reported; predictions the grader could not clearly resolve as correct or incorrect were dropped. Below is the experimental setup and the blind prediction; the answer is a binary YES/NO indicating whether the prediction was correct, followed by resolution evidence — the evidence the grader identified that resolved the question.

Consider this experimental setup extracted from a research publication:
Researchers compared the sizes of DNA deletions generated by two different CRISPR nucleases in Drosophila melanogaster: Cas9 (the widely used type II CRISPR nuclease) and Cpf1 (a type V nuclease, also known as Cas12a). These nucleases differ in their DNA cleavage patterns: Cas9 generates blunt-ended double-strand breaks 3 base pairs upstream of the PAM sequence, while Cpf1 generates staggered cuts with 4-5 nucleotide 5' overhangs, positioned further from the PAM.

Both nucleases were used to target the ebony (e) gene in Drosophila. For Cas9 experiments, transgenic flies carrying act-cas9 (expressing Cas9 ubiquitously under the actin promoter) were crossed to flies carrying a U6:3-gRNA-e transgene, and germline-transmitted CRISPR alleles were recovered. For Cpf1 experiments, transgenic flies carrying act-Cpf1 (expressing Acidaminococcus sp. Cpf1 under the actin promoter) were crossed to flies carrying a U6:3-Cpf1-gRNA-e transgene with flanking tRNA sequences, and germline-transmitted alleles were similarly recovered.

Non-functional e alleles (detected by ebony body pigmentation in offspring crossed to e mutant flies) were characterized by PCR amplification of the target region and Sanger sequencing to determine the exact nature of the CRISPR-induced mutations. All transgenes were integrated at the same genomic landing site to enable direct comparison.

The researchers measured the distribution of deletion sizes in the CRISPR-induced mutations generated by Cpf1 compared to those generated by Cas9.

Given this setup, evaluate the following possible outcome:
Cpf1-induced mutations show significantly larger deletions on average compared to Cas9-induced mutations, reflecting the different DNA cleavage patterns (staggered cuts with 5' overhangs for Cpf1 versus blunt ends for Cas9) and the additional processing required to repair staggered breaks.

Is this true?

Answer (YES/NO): YES